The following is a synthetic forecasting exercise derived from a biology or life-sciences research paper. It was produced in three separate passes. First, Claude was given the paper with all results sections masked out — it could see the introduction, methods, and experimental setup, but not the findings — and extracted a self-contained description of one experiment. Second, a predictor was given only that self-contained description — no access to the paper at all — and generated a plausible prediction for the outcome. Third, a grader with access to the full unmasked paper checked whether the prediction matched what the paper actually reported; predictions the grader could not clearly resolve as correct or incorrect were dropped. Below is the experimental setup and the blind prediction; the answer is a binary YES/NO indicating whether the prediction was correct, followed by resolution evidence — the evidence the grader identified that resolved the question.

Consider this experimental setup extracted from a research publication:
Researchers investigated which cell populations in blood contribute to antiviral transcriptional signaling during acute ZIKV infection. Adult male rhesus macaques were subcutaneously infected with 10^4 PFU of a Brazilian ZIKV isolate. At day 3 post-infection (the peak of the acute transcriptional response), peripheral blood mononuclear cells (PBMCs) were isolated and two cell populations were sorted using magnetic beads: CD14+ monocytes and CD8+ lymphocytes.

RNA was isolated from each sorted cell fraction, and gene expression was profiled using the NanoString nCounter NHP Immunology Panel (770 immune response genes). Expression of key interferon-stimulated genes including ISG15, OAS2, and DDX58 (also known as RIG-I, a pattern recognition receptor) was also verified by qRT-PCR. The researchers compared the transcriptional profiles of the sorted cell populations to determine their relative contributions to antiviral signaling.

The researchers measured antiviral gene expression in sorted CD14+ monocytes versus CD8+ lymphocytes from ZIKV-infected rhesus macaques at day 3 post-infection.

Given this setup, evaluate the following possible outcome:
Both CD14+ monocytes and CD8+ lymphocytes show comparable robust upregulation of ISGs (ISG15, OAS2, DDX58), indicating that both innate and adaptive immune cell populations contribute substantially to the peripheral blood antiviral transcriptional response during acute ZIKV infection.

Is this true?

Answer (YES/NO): NO